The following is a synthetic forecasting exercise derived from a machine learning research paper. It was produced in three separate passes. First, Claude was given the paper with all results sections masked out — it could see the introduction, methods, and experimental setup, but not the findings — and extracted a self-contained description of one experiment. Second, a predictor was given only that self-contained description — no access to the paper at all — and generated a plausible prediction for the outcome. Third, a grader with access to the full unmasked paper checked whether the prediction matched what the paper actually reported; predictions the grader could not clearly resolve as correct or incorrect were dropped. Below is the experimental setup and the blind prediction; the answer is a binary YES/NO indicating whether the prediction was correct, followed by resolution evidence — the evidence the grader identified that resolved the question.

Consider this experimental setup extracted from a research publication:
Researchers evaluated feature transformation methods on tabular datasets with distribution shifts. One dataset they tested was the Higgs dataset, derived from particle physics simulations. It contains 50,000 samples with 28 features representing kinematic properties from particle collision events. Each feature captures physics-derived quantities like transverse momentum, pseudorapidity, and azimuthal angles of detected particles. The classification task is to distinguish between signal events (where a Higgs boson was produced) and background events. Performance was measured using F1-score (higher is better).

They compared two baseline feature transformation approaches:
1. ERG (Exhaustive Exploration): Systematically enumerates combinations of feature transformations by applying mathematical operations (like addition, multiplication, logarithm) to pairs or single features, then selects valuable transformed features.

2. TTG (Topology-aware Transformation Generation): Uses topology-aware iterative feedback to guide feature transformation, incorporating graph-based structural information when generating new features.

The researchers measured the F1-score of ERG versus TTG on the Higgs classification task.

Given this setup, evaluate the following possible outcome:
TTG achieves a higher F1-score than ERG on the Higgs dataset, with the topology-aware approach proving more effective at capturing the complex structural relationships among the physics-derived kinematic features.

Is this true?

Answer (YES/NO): YES